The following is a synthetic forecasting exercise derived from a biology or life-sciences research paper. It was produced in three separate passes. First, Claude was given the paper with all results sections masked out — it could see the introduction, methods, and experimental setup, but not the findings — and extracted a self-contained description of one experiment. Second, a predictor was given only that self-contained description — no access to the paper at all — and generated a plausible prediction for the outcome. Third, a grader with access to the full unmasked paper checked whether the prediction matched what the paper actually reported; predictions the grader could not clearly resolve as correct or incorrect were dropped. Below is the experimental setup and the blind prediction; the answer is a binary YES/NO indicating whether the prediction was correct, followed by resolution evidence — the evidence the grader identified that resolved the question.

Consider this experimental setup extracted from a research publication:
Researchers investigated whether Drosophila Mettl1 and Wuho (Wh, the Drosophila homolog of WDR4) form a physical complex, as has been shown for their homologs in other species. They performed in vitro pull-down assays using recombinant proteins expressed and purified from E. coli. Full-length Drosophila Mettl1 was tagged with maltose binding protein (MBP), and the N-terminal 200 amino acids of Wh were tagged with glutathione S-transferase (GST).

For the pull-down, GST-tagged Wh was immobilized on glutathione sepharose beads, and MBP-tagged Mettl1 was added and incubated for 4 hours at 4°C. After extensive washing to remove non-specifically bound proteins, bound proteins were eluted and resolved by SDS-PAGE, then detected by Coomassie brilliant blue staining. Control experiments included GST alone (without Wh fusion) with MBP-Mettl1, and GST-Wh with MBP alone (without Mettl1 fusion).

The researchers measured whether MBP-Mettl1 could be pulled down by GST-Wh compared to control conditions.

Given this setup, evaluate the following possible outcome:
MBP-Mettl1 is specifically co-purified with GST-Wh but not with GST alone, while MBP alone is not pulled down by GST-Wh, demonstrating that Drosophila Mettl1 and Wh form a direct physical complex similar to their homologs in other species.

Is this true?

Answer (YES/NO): YES